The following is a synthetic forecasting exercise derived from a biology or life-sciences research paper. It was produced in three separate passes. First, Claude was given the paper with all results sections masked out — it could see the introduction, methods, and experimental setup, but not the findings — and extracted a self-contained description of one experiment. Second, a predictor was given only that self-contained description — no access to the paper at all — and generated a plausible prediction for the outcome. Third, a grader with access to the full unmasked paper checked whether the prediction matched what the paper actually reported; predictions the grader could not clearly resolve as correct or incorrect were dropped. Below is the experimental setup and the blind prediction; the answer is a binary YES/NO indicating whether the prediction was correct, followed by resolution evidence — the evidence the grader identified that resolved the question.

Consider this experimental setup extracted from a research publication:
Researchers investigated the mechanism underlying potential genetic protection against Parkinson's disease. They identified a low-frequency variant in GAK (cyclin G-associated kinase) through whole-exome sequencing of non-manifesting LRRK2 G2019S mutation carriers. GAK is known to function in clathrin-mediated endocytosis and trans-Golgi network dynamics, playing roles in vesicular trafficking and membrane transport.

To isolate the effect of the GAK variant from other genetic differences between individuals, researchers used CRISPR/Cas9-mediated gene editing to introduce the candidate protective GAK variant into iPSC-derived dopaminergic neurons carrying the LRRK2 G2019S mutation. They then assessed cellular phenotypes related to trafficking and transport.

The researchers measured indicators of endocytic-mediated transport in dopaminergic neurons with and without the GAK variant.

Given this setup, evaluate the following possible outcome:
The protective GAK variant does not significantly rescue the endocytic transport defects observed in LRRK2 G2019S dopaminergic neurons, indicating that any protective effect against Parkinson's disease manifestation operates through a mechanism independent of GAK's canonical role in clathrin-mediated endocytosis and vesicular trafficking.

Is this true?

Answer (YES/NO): NO